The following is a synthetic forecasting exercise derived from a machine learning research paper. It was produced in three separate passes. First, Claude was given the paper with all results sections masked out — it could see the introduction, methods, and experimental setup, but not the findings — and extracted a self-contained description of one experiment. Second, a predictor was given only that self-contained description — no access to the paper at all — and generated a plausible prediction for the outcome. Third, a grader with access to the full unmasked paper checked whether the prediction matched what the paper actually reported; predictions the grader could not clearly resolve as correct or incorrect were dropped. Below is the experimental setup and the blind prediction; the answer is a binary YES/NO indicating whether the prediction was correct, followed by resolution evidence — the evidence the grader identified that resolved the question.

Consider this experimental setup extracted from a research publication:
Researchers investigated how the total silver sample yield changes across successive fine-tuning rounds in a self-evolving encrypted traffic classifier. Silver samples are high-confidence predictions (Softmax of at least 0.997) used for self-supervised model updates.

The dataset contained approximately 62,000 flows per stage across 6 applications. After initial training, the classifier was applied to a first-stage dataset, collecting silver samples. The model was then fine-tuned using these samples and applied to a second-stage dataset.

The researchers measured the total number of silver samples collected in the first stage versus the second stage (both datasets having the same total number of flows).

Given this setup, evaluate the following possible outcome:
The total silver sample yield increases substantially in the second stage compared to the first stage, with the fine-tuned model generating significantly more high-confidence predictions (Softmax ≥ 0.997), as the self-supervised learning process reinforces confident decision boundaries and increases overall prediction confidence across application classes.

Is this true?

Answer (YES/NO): NO